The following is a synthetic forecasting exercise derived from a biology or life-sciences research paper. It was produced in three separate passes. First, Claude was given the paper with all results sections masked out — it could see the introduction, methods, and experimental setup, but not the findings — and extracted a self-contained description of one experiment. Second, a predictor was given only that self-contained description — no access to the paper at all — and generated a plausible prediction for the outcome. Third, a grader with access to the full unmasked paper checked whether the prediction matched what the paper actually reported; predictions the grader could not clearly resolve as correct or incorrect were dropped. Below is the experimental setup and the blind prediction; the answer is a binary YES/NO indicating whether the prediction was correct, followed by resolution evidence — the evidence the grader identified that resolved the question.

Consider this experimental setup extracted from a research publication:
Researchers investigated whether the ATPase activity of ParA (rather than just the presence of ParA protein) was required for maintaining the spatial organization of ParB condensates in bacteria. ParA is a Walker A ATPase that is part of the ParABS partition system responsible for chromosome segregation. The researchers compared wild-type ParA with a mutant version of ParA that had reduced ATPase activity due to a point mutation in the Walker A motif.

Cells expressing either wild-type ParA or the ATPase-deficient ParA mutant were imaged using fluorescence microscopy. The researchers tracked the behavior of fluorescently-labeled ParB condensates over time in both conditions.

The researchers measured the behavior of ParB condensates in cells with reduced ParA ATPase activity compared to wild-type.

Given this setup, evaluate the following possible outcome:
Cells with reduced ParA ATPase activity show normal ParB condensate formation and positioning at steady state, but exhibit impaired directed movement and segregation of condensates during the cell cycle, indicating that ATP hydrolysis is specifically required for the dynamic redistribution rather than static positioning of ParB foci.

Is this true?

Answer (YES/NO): NO